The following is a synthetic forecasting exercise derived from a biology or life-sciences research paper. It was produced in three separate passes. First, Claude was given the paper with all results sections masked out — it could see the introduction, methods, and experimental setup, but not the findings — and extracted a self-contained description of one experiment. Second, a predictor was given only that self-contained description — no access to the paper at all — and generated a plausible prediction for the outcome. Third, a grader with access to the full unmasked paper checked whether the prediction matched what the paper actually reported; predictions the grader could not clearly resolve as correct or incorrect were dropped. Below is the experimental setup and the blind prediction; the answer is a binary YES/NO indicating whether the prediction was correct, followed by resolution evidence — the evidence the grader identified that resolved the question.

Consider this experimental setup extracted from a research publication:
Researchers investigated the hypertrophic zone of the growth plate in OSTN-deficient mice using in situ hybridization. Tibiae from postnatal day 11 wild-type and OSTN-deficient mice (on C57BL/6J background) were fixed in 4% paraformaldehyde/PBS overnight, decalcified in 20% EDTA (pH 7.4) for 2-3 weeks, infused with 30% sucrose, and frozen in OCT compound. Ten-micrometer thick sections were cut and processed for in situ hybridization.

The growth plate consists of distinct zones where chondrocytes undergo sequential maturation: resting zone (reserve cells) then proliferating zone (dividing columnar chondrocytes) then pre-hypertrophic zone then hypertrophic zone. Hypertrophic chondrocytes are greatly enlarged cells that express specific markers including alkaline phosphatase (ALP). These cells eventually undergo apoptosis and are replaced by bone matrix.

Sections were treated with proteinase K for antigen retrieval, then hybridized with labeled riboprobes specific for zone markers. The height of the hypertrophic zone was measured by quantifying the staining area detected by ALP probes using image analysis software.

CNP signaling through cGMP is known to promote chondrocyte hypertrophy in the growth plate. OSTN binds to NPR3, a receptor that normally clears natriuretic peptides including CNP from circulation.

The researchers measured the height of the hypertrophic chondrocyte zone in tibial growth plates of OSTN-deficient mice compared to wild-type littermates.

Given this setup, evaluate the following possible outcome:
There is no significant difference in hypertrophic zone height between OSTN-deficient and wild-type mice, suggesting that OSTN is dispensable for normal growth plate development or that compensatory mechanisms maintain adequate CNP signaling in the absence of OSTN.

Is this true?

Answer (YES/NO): NO